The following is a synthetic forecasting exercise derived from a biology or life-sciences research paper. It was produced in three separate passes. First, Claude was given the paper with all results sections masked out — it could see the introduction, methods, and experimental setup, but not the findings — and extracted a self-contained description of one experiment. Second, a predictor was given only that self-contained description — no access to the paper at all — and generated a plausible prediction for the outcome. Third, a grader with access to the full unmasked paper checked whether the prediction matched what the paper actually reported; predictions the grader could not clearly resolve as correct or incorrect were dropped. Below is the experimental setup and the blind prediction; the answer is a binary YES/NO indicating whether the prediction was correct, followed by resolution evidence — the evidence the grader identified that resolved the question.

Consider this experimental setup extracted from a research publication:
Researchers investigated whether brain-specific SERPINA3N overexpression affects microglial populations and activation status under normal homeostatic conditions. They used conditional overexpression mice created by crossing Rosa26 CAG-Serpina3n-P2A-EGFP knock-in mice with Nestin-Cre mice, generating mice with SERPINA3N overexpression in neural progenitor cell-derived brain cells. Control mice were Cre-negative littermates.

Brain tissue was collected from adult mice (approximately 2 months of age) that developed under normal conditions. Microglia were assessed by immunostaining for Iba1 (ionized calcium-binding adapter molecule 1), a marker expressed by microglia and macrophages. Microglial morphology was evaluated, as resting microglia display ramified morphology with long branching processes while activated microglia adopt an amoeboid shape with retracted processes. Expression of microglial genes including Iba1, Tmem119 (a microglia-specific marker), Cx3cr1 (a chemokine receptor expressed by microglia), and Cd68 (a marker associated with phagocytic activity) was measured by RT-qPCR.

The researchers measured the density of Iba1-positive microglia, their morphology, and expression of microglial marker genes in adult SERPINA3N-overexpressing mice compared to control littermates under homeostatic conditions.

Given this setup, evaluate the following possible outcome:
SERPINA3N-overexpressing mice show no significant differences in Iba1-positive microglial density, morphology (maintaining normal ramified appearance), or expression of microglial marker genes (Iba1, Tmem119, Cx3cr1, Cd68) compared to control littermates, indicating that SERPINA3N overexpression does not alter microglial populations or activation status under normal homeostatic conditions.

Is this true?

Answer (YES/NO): YES